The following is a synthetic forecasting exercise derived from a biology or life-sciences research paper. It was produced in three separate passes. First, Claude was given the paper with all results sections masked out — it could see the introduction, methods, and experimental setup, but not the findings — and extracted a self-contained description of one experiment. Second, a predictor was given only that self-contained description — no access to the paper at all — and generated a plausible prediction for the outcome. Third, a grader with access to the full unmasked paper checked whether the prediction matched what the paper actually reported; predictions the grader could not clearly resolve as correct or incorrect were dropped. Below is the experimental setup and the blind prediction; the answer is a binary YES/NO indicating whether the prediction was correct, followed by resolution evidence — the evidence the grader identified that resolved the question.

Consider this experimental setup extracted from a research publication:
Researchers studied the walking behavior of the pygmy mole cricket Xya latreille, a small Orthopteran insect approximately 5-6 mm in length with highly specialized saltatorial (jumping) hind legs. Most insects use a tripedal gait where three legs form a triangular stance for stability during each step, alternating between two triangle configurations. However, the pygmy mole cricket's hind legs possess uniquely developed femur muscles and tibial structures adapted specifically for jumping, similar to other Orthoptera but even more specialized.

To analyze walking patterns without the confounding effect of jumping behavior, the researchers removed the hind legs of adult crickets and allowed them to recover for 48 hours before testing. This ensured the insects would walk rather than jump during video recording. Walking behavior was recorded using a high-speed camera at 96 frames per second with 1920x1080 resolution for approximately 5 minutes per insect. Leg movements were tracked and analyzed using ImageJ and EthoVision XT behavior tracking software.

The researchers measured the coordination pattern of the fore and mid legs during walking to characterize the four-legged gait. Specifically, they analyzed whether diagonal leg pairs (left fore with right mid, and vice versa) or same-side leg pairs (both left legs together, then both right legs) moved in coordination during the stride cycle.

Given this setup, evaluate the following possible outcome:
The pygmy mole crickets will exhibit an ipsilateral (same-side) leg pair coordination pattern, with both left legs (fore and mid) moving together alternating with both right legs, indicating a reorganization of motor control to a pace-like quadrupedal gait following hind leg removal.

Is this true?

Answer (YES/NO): NO